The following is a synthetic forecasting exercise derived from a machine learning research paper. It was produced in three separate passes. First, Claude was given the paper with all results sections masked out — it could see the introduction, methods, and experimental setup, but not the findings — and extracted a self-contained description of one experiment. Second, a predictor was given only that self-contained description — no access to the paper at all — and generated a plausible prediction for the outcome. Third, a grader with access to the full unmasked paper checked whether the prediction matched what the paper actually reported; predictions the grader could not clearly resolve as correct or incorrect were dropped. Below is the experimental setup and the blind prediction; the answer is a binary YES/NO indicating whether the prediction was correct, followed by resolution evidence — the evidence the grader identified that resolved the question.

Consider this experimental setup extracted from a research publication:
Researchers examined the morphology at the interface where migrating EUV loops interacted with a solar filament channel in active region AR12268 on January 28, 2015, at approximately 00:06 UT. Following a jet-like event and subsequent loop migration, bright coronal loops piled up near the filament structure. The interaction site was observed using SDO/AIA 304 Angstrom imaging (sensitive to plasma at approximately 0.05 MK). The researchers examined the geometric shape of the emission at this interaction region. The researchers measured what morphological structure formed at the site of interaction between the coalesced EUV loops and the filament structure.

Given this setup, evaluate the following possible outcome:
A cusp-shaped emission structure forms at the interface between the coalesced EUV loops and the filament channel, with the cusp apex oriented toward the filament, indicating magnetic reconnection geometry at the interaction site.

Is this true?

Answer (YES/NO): YES